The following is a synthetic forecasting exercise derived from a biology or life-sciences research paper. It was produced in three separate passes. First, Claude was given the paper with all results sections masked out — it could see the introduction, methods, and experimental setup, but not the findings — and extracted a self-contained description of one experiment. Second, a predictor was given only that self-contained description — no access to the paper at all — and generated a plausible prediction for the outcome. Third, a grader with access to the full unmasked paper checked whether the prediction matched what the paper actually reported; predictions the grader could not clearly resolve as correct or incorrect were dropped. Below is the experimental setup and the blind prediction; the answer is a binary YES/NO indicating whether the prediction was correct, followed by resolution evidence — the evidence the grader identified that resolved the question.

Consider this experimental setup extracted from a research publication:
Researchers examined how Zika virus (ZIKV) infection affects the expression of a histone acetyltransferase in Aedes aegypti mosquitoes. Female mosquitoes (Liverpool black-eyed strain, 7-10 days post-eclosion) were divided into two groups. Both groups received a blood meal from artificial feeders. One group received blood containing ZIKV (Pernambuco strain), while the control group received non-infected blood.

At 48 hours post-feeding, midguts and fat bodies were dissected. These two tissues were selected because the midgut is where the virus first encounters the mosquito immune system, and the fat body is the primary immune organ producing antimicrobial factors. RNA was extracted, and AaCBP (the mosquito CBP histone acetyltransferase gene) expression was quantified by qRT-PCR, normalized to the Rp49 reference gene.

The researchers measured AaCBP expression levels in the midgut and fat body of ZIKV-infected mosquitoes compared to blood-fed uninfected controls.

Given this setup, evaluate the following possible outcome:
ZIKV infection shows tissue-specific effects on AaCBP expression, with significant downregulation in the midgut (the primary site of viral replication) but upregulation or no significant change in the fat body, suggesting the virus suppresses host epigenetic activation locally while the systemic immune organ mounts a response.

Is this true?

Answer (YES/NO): NO